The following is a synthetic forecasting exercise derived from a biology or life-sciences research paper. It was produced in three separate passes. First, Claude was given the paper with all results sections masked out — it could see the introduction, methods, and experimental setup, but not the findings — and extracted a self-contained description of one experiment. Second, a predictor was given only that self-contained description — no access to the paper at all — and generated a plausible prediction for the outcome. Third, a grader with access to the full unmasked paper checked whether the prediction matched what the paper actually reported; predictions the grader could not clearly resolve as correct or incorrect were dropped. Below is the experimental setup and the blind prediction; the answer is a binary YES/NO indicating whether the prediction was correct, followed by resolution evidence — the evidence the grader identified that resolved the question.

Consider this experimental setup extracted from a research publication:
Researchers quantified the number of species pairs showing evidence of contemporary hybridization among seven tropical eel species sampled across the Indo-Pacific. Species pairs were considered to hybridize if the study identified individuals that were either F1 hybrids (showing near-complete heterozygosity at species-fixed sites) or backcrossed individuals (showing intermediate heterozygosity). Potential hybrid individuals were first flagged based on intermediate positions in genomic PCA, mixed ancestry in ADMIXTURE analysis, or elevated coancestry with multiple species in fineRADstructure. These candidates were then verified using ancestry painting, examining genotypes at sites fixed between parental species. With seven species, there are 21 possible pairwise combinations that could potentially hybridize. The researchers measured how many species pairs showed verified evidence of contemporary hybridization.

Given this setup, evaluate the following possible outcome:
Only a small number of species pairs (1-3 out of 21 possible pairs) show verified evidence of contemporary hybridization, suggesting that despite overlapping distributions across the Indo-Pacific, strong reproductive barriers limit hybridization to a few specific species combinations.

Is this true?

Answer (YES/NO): NO